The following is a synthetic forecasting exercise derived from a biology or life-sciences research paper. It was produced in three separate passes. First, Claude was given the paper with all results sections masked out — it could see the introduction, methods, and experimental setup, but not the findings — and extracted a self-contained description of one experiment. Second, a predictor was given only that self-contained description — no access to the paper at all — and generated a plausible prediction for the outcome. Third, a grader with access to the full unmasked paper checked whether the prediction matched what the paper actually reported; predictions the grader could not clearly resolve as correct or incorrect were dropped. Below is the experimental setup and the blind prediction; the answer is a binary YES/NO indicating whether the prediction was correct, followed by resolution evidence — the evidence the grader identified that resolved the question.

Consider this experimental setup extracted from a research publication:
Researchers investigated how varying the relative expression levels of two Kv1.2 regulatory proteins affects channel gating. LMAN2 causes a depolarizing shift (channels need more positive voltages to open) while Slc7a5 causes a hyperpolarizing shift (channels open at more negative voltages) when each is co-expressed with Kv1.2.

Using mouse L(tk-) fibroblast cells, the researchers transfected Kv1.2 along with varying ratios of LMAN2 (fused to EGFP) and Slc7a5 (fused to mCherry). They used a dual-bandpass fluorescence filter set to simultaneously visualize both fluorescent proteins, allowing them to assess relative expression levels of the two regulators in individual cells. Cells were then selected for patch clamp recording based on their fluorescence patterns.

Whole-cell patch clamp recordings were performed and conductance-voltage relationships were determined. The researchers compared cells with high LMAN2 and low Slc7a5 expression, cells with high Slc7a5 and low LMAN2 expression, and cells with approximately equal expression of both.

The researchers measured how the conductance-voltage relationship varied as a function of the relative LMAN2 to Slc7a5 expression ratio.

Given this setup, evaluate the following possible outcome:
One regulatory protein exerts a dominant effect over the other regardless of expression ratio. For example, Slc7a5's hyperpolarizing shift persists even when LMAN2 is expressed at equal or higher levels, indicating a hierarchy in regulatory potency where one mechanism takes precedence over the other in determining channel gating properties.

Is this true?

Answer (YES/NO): NO